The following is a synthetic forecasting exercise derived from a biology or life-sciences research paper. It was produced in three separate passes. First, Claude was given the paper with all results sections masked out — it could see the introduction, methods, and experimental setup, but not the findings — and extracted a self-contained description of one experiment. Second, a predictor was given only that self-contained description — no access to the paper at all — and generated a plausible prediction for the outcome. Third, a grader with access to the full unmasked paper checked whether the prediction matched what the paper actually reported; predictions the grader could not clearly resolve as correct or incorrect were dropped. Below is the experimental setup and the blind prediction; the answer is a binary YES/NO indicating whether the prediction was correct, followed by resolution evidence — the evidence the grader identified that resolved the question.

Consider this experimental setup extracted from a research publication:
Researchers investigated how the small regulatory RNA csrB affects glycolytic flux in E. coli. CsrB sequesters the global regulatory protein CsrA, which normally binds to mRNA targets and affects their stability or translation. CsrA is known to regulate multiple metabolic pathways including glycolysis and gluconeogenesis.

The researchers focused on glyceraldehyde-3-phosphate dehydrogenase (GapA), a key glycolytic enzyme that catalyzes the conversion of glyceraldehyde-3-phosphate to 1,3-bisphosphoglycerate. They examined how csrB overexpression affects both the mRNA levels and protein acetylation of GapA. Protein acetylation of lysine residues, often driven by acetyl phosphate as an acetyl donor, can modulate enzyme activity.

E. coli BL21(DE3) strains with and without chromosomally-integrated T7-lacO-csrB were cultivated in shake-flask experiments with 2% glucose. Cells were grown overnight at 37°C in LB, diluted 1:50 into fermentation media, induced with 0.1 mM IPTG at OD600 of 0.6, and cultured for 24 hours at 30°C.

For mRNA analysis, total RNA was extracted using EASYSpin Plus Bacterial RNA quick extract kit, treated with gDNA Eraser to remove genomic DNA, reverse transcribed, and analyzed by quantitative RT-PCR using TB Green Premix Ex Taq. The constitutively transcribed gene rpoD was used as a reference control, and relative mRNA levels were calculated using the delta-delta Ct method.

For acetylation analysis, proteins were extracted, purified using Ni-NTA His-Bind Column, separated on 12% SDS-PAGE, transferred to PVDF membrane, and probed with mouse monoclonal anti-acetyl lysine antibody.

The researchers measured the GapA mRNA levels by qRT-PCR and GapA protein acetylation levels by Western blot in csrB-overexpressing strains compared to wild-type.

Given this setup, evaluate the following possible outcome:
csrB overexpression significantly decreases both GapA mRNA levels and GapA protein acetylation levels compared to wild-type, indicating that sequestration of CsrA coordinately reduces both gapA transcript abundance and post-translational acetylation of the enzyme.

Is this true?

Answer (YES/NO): NO